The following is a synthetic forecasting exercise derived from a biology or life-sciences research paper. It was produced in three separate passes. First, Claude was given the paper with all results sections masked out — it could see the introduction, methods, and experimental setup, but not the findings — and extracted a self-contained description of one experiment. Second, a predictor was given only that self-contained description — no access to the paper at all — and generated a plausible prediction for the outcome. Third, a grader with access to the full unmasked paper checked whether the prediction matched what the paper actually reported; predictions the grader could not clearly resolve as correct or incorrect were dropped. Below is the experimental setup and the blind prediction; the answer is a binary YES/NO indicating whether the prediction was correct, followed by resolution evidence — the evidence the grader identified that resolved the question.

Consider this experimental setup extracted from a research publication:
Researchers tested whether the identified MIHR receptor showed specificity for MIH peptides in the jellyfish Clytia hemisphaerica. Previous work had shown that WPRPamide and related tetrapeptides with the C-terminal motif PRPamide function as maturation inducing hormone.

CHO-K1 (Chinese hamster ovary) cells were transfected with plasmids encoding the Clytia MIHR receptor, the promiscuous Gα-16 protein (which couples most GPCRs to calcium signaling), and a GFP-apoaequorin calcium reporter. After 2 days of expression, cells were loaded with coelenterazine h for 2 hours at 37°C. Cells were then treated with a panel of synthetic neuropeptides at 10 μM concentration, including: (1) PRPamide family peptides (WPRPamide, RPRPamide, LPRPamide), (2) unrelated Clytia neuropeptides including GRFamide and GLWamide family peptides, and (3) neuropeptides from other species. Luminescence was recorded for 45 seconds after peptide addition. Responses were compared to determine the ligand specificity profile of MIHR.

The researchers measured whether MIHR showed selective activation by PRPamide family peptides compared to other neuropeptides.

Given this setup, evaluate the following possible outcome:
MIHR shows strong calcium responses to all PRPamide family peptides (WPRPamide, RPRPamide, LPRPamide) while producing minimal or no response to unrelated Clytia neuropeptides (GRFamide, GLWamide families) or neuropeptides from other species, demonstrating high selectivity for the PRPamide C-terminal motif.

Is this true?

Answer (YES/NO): NO